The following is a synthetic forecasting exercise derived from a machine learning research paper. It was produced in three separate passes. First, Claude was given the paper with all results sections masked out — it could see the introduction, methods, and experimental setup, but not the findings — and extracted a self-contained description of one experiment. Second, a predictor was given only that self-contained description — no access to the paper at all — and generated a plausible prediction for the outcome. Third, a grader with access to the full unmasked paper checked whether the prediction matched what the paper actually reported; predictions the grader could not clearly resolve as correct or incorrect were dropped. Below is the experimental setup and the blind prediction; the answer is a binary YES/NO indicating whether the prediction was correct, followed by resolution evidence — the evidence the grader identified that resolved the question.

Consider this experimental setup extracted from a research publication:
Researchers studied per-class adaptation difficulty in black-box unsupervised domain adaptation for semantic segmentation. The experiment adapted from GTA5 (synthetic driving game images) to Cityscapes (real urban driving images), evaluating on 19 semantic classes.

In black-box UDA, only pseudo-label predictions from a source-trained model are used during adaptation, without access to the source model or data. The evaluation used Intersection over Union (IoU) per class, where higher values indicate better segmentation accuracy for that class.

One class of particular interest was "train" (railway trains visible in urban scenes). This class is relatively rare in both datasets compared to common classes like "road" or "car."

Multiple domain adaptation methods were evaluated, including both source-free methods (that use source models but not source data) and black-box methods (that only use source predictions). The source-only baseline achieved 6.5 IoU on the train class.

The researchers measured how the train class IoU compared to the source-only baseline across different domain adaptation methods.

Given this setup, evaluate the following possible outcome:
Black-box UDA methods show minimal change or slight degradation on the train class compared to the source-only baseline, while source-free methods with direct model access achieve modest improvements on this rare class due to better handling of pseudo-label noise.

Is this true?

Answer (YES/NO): NO